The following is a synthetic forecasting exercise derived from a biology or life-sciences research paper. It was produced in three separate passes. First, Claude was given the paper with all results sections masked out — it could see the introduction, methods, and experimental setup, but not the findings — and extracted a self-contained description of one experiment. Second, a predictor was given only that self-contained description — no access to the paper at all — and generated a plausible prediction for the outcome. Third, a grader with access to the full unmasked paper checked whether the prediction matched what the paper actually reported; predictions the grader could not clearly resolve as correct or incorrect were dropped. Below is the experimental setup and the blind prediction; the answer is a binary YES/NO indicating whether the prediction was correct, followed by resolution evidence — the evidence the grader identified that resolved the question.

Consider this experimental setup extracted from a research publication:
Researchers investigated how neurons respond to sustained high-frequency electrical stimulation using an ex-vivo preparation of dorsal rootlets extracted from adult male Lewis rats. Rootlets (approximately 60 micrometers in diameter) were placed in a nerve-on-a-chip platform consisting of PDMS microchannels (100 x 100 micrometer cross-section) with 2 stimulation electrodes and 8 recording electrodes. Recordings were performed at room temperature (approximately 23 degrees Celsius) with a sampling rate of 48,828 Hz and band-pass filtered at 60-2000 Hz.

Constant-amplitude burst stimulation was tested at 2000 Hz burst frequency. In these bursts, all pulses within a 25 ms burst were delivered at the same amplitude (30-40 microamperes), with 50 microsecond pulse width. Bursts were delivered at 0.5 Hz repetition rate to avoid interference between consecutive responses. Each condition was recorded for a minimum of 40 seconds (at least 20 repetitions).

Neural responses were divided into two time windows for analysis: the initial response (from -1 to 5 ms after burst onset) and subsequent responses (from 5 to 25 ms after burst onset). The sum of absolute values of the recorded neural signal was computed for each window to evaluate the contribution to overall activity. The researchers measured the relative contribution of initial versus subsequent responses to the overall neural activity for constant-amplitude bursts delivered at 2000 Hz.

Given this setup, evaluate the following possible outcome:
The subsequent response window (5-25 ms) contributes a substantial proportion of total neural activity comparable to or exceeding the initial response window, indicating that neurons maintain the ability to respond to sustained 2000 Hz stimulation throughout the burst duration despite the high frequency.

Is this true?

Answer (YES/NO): YES